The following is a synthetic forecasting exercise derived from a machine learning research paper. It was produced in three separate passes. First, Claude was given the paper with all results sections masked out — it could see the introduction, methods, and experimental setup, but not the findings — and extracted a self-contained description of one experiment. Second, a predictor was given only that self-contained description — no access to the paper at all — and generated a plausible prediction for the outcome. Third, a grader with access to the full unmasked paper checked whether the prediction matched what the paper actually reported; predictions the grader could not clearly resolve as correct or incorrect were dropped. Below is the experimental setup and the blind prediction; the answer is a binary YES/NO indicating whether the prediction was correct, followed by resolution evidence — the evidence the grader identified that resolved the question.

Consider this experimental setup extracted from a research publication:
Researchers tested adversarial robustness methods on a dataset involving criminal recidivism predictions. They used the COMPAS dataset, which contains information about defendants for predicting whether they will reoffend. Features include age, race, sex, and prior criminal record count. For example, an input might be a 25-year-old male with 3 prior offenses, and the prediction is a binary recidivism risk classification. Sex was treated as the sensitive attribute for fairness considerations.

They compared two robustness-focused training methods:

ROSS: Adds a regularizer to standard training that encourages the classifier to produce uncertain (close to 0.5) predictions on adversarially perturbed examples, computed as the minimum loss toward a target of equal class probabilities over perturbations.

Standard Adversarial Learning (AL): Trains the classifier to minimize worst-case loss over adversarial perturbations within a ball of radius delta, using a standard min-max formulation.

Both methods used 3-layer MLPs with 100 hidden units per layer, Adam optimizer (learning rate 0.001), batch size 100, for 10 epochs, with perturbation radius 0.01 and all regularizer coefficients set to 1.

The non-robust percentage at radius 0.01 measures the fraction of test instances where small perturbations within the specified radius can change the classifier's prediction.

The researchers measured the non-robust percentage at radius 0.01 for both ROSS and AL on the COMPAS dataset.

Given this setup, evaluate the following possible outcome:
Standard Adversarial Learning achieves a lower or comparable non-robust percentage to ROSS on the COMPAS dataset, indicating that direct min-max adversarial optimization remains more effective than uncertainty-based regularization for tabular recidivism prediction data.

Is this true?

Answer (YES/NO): YES